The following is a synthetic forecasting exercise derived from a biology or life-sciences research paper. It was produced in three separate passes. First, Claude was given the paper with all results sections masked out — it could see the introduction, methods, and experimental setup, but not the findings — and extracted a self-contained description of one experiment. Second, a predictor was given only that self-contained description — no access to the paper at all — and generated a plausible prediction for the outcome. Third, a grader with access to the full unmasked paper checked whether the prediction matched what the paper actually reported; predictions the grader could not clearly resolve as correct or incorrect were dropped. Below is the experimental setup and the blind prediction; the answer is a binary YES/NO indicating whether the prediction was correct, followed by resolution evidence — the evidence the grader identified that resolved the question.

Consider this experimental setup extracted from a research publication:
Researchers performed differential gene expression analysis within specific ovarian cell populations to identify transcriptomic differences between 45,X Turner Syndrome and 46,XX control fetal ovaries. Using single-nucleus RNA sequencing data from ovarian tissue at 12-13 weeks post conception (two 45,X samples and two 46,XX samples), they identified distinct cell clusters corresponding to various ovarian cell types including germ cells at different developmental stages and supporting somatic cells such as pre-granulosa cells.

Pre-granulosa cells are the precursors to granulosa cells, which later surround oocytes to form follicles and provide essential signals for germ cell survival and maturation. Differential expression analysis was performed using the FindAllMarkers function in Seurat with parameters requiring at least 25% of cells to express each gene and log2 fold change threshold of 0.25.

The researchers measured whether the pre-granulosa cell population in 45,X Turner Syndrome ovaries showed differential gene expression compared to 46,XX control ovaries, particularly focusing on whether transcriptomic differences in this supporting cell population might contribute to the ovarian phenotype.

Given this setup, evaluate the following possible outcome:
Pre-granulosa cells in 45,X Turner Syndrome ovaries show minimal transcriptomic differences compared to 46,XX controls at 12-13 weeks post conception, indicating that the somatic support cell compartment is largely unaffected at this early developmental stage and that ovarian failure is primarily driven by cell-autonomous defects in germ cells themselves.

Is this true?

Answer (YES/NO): NO